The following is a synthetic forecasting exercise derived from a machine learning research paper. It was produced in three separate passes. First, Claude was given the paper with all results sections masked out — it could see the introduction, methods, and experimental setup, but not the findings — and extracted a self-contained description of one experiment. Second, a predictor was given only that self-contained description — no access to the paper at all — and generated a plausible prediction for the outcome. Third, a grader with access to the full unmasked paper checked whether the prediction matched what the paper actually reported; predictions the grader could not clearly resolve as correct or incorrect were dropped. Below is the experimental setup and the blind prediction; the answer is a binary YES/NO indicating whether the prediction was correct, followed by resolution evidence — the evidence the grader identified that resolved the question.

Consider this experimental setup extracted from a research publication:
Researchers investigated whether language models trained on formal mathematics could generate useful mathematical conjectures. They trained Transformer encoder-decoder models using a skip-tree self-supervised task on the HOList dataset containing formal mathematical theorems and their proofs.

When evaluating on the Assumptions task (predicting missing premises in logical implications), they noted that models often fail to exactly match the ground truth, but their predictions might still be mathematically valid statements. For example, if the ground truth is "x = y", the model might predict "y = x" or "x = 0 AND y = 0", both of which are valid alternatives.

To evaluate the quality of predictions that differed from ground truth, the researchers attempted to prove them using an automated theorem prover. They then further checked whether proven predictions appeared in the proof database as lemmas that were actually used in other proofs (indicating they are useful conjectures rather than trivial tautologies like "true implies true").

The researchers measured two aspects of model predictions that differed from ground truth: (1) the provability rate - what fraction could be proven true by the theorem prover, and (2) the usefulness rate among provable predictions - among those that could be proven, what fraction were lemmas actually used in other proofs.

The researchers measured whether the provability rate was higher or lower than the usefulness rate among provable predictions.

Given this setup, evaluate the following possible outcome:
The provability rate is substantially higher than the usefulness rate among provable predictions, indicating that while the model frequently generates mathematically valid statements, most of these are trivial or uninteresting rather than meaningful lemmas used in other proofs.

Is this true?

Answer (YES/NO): NO